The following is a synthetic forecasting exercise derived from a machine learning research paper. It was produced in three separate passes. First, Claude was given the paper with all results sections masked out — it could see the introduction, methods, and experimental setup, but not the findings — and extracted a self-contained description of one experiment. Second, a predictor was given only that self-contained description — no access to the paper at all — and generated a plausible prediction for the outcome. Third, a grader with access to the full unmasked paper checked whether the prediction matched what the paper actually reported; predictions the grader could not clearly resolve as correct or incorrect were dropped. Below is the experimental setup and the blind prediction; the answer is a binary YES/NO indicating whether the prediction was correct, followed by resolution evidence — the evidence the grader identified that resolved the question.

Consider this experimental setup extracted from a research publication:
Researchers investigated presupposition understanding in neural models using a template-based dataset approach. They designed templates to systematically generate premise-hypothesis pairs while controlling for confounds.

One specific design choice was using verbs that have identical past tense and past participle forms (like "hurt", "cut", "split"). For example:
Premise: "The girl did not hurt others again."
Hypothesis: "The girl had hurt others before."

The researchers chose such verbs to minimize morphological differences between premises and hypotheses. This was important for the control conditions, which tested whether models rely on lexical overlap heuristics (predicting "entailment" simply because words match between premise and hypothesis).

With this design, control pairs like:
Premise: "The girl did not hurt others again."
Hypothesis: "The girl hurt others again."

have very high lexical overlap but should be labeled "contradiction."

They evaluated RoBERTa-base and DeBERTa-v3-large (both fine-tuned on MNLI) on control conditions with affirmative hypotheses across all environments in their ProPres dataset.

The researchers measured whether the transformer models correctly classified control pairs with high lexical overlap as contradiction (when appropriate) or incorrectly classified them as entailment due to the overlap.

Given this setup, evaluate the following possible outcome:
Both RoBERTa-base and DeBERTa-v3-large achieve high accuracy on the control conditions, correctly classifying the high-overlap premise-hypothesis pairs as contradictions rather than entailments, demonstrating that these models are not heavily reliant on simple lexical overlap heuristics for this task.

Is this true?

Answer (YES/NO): NO